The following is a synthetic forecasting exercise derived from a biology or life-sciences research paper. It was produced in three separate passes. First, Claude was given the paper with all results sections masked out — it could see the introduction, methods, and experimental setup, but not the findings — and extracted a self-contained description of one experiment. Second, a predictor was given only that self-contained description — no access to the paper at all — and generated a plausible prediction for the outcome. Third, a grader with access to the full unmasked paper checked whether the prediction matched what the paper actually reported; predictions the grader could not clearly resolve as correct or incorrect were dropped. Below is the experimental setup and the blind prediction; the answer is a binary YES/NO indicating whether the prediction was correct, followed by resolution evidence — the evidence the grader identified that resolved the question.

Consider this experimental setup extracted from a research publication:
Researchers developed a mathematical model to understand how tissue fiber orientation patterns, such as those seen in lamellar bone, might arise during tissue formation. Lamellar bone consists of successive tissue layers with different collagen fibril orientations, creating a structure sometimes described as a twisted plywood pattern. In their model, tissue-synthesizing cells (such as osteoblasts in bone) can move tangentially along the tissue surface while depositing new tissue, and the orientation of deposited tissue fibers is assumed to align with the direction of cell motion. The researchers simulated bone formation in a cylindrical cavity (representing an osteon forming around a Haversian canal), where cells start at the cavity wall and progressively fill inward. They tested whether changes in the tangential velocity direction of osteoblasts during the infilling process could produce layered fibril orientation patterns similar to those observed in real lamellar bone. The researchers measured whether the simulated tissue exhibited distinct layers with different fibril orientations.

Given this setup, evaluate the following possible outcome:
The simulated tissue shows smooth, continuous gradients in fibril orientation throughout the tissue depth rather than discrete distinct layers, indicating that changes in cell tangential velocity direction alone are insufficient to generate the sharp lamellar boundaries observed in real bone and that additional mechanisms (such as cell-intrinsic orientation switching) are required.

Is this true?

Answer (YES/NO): NO